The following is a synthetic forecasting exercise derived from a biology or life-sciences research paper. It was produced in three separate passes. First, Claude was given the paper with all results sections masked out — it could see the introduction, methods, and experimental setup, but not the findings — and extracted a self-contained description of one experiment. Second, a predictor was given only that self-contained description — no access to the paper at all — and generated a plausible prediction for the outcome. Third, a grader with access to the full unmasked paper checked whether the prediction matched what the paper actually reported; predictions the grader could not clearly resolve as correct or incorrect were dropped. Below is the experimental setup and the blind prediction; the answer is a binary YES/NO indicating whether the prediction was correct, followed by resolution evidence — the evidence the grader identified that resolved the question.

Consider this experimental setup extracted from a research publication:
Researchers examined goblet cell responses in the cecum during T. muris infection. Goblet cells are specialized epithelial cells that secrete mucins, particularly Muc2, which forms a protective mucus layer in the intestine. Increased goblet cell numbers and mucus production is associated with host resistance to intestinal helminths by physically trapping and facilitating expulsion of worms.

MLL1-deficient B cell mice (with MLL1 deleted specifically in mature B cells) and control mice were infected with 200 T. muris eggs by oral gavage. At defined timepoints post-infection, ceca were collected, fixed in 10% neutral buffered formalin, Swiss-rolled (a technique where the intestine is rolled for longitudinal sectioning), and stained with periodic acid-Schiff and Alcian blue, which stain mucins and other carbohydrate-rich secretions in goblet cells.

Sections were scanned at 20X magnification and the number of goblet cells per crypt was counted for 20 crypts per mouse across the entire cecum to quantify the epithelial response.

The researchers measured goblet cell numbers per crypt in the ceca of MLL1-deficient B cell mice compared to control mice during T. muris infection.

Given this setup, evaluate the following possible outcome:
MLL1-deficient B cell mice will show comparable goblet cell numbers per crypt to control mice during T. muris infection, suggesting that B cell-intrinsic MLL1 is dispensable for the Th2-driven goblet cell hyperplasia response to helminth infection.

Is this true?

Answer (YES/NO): NO